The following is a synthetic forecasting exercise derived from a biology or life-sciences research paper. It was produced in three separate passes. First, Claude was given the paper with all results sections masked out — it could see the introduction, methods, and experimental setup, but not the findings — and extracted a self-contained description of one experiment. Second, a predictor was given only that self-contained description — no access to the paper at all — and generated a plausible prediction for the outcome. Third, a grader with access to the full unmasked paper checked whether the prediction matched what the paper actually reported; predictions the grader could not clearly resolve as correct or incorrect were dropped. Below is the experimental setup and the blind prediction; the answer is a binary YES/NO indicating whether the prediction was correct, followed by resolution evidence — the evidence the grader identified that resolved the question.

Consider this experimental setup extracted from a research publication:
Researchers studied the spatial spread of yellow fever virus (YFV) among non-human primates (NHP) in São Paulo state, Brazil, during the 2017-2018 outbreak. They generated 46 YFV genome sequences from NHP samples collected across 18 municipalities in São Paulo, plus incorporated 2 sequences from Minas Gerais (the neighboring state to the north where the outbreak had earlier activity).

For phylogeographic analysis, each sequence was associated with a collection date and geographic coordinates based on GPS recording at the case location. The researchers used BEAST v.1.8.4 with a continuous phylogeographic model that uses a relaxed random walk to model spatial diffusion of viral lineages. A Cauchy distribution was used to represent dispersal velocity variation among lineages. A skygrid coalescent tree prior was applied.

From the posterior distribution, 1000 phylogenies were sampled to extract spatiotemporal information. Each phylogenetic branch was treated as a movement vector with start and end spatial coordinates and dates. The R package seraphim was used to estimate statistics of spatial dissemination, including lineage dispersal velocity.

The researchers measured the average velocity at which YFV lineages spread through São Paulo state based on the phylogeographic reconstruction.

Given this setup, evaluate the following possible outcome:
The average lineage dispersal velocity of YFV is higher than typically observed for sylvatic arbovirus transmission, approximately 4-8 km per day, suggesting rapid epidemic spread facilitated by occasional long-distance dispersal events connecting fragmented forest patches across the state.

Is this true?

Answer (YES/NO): NO